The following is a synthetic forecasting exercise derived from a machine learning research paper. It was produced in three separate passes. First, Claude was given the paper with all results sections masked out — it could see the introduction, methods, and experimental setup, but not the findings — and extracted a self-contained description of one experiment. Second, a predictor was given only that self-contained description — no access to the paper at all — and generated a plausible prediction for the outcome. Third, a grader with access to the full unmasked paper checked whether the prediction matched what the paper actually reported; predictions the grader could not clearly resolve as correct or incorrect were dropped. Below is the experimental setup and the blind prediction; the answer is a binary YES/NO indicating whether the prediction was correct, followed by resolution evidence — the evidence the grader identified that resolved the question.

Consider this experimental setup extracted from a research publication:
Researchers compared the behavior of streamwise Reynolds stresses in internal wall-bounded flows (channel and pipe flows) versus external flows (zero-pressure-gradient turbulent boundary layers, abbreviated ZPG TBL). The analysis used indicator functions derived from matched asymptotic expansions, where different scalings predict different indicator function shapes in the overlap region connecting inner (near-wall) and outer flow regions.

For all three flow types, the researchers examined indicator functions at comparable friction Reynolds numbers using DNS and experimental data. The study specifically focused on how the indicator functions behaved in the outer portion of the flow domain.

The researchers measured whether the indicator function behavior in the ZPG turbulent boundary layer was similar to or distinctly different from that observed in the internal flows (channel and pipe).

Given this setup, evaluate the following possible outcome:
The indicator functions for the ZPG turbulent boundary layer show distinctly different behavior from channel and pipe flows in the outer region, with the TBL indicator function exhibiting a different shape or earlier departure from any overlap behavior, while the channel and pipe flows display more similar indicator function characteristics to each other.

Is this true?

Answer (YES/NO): YES